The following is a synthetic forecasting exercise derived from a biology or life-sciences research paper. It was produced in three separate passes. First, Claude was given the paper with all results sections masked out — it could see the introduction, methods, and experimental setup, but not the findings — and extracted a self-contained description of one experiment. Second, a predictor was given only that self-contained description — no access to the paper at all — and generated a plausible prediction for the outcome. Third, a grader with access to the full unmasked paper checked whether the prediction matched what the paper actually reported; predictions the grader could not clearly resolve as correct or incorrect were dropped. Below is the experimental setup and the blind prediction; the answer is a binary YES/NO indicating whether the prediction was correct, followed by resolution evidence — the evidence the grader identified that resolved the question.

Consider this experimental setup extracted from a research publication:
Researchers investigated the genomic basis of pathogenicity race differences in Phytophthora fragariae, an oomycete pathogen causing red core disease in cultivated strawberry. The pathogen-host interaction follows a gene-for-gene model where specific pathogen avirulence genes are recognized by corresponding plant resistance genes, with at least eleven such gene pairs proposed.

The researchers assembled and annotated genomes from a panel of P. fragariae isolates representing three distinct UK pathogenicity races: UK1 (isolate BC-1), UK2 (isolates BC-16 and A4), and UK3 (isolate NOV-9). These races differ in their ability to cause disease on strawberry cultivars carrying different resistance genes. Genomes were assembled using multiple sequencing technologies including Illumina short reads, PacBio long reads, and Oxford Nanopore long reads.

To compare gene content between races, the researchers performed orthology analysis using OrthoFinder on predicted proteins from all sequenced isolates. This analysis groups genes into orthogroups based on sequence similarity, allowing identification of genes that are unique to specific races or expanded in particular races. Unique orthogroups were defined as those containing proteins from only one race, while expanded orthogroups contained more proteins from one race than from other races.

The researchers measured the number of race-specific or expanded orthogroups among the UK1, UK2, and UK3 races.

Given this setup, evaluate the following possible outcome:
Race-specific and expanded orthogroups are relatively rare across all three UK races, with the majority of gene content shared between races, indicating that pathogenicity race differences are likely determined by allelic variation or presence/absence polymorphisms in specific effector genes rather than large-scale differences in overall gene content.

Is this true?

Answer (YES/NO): NO